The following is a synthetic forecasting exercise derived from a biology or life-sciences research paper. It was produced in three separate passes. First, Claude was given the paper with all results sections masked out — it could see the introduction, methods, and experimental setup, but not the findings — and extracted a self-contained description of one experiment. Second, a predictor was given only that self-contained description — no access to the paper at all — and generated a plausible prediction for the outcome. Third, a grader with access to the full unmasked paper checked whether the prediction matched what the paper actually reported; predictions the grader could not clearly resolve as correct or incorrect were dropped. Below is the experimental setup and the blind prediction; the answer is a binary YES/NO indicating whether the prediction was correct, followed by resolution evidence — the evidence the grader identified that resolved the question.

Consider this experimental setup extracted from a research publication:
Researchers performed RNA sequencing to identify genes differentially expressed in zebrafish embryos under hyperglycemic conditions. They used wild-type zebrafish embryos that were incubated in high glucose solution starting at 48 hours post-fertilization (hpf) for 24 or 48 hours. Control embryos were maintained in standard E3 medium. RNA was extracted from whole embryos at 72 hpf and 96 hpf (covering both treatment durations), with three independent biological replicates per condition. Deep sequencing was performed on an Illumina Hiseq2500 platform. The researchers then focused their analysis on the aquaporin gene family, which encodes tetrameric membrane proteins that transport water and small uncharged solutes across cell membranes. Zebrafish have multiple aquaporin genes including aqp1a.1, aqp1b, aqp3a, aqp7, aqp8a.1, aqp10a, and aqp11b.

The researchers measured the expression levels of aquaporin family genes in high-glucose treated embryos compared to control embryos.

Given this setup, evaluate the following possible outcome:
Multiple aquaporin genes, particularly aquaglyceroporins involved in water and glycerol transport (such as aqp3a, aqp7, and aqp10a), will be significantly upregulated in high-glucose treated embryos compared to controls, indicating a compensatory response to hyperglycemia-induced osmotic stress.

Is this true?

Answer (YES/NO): NO